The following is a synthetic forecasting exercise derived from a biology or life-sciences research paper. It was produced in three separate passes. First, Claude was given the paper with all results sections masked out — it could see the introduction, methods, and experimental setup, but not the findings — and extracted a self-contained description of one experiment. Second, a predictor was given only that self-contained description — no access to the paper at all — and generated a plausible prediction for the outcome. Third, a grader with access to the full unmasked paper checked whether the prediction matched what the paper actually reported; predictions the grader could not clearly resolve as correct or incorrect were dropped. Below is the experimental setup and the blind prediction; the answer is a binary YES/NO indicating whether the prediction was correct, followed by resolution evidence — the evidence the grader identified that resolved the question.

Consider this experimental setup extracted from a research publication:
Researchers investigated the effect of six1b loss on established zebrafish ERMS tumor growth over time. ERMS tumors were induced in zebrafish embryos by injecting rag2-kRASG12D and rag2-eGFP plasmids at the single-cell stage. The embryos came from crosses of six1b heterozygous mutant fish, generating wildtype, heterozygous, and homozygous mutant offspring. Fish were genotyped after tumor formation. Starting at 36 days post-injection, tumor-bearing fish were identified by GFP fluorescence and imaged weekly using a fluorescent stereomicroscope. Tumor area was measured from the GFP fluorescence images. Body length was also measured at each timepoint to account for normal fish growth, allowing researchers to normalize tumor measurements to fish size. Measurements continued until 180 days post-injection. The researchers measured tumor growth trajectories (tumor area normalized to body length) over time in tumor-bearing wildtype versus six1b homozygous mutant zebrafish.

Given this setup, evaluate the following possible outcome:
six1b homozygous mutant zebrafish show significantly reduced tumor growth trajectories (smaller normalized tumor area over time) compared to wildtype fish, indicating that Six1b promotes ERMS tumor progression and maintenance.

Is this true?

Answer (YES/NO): YES